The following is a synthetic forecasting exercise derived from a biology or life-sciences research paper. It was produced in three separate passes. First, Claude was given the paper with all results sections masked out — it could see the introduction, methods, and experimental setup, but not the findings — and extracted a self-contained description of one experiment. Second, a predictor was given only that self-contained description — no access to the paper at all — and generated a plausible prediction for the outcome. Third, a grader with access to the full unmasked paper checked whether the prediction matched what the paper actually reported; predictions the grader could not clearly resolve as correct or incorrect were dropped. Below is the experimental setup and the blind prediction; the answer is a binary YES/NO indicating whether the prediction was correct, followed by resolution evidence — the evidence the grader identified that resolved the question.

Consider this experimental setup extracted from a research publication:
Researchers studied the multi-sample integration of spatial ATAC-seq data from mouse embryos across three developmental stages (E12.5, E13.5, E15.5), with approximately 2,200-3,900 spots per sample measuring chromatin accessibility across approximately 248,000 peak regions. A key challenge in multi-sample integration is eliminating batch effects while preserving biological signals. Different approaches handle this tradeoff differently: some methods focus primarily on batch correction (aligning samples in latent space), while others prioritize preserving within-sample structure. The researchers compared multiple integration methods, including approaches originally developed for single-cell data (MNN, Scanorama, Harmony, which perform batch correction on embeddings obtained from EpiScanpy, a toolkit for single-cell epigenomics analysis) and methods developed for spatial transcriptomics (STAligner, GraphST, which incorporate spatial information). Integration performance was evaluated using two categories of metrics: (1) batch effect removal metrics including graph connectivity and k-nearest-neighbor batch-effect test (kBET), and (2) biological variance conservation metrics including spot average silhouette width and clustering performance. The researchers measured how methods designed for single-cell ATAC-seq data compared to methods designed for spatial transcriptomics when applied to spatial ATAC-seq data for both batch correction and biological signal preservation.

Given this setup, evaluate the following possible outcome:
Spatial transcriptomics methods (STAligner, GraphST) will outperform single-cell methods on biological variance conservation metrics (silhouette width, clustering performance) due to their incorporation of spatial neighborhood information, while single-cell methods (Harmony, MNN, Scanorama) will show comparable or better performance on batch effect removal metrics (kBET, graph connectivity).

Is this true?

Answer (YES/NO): NO